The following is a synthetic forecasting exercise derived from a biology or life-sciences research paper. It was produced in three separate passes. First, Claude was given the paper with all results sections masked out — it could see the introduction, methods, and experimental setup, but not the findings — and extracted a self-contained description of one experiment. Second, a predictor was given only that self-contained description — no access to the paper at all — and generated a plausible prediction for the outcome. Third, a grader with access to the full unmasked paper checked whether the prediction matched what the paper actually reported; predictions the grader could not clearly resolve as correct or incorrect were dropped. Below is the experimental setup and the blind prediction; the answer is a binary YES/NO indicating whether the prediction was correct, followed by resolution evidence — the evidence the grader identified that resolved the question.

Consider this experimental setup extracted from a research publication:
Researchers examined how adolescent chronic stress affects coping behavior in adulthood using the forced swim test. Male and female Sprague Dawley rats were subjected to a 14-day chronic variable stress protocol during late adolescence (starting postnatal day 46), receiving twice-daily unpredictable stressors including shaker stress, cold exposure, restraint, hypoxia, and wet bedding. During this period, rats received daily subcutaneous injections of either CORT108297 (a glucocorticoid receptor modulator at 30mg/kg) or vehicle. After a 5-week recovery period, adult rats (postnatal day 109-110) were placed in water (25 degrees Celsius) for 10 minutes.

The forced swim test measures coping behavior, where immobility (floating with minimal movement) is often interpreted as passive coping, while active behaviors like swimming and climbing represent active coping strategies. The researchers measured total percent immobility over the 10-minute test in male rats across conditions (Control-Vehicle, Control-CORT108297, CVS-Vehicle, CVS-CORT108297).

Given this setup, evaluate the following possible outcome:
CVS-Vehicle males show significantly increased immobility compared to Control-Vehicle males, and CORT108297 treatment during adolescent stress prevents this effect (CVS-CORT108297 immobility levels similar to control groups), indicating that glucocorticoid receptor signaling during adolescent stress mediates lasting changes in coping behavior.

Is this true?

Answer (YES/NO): NO